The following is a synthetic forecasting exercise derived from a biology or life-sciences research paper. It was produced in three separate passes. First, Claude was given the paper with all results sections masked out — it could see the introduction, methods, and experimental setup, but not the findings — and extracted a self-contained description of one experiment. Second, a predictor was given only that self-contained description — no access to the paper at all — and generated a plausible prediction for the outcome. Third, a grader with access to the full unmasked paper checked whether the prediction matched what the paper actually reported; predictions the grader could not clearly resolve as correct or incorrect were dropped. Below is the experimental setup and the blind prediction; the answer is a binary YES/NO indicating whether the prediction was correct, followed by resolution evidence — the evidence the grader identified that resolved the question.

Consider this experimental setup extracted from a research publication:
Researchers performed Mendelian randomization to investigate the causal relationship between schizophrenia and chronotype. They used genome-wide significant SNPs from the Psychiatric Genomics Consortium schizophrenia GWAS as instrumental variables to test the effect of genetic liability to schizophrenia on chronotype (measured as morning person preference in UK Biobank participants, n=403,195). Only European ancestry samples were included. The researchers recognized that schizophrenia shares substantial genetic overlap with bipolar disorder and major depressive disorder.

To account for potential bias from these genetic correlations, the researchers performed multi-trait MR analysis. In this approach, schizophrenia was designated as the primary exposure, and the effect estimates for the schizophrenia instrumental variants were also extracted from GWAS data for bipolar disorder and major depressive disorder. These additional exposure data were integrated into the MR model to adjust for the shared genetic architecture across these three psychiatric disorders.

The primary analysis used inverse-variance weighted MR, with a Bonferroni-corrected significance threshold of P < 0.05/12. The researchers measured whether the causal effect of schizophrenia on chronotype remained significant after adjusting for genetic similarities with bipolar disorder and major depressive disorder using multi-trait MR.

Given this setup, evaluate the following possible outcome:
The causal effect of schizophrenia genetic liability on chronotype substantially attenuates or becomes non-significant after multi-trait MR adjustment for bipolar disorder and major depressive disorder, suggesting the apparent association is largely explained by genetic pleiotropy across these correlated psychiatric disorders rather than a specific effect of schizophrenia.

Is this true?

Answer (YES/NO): NO